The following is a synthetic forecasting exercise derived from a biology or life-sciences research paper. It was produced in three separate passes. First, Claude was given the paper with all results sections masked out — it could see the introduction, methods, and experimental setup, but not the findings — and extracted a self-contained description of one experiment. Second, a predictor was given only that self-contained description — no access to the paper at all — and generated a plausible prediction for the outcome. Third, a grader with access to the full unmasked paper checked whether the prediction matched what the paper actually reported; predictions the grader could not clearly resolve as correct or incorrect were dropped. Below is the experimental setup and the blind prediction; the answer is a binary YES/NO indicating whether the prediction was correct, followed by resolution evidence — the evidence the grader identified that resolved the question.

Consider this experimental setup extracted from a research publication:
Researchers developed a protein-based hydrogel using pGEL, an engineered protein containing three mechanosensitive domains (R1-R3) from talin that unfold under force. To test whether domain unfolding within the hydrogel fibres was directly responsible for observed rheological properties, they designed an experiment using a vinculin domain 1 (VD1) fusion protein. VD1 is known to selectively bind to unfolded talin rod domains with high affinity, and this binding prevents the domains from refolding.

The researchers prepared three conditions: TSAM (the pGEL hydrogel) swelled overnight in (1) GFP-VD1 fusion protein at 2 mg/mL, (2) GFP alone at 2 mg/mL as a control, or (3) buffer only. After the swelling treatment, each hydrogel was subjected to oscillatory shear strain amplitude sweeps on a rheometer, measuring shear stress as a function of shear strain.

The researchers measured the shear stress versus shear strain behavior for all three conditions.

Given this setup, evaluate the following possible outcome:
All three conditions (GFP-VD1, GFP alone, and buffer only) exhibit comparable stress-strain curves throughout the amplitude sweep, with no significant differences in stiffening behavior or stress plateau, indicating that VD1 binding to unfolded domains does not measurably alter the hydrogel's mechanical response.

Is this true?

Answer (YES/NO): NO